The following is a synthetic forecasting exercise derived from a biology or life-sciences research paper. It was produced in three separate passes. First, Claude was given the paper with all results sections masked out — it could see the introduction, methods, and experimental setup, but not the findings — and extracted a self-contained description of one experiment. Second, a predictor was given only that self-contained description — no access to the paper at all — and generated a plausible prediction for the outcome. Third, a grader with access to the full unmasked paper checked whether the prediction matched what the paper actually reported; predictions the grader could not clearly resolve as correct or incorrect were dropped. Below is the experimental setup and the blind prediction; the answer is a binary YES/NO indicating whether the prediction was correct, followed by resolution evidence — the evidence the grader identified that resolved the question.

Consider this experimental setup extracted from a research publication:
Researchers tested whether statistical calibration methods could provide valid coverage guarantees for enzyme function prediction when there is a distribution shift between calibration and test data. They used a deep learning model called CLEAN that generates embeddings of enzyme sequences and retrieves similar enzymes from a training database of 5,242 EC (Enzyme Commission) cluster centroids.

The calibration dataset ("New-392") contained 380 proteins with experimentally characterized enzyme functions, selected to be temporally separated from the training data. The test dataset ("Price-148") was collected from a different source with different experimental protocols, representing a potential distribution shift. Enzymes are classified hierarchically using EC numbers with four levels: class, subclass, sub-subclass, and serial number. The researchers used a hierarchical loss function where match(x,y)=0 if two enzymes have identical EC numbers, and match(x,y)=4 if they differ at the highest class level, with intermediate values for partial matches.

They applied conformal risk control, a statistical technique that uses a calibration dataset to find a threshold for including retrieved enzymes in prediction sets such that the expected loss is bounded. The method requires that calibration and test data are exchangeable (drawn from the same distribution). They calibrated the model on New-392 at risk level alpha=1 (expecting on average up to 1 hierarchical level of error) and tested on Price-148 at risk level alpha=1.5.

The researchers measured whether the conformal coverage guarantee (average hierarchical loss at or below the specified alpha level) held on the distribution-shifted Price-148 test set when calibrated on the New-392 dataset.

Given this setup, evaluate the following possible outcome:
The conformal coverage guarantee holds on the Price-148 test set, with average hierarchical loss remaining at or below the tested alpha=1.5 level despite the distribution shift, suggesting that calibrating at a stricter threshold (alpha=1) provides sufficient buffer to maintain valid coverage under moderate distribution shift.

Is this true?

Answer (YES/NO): NO